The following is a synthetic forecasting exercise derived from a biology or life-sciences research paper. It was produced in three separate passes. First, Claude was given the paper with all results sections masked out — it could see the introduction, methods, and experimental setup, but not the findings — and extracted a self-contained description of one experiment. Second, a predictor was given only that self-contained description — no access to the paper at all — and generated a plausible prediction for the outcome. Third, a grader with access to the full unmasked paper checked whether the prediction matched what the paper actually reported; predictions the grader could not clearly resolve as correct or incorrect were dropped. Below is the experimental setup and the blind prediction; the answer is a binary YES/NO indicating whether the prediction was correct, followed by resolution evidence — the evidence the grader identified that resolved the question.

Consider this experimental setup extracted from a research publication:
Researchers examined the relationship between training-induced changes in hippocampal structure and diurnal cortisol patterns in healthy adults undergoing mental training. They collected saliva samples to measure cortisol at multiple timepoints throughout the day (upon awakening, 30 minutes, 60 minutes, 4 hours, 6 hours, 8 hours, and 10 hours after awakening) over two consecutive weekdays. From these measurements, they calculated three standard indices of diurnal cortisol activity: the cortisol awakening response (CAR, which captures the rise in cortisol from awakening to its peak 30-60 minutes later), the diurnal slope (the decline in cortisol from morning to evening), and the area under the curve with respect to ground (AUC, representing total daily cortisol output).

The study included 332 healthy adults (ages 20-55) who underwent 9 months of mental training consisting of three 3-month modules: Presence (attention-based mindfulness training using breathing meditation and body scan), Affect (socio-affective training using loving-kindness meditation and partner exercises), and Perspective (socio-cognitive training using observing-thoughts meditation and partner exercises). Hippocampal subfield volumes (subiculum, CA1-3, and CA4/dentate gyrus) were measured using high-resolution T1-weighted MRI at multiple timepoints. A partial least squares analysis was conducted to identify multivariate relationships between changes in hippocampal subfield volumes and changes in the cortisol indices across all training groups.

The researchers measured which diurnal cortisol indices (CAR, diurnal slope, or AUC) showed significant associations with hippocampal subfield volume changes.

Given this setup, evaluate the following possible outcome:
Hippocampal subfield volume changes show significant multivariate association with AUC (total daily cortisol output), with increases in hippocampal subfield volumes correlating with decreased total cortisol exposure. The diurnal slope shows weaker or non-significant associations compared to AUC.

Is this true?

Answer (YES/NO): NO